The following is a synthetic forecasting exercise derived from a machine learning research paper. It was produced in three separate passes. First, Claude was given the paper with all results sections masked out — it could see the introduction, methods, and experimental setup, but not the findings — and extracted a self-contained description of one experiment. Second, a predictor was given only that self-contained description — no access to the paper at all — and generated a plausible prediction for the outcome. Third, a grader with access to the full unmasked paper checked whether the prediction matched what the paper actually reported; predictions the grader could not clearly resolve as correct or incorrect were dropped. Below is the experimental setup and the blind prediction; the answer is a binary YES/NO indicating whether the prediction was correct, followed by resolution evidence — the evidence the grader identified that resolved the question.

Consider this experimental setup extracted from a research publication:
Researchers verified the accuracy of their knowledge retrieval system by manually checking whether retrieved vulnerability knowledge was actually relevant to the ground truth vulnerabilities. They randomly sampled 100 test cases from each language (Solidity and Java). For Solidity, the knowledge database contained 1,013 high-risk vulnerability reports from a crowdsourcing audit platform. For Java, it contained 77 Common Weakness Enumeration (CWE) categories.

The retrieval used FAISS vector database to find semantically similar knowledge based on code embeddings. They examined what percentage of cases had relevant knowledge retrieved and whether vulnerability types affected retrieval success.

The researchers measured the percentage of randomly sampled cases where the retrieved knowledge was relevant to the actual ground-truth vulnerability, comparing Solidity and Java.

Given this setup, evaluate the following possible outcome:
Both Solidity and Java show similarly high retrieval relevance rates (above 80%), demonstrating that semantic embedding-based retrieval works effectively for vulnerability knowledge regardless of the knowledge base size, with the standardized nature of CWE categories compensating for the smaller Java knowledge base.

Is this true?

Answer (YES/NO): NO